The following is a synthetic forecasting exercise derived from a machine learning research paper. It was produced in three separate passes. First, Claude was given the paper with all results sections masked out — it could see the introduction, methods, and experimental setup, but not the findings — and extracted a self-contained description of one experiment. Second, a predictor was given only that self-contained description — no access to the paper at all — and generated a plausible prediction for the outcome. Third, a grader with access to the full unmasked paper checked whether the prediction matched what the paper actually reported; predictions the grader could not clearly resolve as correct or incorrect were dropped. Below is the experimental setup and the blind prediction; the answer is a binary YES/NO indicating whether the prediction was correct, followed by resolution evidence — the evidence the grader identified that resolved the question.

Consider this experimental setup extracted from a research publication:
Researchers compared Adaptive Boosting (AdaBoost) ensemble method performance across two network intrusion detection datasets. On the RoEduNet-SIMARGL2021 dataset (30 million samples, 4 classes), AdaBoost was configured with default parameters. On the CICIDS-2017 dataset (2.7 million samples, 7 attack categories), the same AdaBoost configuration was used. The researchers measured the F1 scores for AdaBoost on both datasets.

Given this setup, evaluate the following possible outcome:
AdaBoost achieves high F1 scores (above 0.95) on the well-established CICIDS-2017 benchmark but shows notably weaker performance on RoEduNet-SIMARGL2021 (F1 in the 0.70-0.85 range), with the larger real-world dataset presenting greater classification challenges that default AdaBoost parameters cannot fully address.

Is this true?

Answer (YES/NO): NO